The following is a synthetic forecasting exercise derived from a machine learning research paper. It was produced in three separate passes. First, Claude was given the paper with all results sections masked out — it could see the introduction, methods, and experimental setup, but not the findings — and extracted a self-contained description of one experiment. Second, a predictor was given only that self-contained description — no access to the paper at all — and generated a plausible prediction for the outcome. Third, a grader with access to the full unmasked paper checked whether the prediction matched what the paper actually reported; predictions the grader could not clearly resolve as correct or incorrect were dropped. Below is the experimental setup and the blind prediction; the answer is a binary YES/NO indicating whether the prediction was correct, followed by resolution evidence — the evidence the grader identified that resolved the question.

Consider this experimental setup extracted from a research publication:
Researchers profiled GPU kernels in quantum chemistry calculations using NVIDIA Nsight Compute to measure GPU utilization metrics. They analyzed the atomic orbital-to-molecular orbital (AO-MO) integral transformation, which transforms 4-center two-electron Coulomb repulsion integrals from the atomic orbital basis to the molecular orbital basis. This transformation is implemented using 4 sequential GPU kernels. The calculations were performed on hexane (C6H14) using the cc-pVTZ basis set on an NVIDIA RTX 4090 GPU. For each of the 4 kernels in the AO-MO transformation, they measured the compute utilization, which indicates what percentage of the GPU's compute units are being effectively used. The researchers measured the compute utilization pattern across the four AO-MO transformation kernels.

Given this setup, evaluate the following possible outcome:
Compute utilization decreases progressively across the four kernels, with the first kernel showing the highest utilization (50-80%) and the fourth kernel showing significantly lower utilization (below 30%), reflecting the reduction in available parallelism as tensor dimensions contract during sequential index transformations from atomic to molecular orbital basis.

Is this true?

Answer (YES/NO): NO